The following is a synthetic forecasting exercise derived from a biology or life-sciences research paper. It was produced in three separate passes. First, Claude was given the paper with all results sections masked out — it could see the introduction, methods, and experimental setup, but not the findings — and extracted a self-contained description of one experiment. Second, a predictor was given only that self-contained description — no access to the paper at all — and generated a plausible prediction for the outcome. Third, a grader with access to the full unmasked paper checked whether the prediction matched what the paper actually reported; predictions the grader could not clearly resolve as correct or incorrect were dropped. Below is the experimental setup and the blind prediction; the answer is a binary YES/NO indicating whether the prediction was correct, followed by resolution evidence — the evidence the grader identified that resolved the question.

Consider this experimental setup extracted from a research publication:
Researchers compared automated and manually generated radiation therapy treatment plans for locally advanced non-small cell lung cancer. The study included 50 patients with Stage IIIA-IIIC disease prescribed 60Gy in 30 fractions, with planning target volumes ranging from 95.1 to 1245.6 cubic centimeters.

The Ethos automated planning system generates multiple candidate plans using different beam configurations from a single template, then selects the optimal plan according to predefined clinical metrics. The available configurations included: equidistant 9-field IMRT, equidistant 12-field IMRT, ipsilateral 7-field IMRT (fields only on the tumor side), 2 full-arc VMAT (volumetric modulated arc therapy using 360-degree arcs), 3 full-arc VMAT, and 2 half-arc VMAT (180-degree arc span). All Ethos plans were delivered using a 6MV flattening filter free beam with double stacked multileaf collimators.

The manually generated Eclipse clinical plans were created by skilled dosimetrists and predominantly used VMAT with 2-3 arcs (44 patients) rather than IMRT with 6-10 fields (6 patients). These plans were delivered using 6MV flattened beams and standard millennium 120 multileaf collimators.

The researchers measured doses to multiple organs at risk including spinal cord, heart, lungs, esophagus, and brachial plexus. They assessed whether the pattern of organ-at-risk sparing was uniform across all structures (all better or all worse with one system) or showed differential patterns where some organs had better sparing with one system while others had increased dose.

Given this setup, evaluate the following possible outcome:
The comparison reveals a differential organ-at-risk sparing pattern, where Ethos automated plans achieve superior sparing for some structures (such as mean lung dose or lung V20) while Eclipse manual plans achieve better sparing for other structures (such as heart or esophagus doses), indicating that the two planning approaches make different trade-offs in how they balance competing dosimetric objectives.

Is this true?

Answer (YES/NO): NO